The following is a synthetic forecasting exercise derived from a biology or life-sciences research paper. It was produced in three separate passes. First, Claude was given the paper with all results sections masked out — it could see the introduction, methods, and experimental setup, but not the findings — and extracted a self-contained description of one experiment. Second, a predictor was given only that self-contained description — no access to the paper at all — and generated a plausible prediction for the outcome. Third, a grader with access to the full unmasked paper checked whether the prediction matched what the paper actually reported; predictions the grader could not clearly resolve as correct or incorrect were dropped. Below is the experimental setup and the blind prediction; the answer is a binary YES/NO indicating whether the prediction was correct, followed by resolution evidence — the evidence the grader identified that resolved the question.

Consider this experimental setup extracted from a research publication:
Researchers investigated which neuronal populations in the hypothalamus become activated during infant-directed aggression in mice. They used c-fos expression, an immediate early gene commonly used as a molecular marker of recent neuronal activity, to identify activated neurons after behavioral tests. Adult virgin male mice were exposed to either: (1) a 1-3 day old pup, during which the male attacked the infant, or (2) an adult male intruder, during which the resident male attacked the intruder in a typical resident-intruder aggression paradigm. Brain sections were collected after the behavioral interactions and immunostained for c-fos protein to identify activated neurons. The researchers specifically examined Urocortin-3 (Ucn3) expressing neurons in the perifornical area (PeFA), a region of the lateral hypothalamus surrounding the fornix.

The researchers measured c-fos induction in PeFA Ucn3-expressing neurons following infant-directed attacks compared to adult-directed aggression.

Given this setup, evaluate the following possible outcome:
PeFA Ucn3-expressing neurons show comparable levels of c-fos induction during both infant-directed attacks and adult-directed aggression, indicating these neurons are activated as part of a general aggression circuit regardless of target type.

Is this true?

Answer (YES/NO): NO